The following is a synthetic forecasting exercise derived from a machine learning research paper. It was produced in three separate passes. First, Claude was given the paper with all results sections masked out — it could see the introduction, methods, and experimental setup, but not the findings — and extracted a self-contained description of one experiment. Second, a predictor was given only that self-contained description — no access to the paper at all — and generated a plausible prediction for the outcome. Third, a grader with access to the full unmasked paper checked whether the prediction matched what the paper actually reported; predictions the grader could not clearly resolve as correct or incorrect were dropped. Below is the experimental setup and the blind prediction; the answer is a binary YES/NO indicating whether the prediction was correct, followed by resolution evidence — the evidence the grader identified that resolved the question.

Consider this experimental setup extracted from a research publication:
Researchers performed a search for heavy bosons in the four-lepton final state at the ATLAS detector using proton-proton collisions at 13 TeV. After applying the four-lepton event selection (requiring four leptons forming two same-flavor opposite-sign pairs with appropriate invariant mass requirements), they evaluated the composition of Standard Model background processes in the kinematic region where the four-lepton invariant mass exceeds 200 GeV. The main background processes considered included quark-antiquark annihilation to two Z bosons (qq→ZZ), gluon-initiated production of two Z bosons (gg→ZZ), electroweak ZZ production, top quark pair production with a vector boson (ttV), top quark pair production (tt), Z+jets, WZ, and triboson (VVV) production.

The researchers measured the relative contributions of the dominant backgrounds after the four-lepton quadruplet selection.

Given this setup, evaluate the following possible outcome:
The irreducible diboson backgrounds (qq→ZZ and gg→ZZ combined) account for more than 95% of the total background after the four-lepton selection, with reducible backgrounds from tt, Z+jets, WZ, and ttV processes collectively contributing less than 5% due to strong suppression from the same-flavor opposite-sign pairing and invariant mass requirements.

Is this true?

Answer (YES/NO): YES